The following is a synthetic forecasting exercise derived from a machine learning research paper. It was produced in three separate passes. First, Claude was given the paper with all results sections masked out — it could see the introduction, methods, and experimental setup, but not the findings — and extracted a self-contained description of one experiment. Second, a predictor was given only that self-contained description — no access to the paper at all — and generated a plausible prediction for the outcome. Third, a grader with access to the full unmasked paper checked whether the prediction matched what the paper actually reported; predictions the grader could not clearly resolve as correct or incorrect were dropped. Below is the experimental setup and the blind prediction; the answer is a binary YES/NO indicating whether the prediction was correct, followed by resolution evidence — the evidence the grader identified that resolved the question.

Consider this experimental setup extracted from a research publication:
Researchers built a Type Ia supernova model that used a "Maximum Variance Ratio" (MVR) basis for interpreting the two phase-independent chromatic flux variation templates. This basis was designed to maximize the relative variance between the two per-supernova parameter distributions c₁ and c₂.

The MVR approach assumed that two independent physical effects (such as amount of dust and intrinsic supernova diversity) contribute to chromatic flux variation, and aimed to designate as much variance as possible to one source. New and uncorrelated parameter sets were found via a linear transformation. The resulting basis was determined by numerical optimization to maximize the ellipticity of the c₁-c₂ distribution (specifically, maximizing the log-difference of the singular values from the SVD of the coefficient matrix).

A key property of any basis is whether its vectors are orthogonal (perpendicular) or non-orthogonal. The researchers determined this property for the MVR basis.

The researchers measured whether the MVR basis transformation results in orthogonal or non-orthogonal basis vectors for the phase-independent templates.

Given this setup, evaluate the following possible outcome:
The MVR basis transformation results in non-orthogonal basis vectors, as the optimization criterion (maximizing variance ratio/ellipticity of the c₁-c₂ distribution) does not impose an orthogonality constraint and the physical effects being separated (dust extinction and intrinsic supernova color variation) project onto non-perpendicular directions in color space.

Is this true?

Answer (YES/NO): YES